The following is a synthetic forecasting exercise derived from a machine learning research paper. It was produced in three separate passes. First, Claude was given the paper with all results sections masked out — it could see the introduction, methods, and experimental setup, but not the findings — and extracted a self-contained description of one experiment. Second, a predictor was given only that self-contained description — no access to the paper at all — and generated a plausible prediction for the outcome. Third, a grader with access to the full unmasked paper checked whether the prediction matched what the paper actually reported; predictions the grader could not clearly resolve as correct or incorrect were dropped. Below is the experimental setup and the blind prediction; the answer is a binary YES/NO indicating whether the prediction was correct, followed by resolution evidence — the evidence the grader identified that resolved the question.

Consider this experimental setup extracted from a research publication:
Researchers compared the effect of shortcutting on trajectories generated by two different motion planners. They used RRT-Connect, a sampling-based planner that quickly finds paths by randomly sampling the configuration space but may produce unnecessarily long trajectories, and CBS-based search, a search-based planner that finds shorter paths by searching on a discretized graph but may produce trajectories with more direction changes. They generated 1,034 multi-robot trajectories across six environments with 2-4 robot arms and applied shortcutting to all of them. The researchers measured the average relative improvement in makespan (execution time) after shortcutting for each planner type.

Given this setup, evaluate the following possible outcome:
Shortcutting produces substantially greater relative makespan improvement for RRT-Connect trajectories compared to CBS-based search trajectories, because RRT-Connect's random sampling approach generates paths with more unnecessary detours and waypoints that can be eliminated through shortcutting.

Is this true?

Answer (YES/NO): YES